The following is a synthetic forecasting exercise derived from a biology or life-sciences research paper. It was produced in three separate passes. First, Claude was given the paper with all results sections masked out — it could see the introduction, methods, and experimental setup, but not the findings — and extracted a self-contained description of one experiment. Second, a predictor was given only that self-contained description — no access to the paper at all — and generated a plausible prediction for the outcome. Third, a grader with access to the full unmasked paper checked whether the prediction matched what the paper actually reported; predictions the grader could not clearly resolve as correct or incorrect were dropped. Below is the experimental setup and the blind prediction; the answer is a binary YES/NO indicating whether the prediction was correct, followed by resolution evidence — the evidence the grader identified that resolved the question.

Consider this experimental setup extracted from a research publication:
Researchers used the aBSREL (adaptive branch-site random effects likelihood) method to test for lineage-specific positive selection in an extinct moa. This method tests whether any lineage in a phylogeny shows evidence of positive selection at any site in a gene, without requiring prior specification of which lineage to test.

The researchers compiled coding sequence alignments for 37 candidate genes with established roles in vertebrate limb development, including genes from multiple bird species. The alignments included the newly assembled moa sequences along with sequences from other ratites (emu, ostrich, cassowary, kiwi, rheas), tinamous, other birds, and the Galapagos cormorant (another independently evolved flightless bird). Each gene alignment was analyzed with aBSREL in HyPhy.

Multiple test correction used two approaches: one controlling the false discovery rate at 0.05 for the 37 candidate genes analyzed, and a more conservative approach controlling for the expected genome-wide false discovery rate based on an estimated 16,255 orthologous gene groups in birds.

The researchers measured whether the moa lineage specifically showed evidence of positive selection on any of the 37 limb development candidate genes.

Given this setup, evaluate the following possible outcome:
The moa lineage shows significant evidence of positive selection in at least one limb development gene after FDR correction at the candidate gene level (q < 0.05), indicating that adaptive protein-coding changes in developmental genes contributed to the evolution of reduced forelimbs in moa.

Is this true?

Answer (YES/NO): NO